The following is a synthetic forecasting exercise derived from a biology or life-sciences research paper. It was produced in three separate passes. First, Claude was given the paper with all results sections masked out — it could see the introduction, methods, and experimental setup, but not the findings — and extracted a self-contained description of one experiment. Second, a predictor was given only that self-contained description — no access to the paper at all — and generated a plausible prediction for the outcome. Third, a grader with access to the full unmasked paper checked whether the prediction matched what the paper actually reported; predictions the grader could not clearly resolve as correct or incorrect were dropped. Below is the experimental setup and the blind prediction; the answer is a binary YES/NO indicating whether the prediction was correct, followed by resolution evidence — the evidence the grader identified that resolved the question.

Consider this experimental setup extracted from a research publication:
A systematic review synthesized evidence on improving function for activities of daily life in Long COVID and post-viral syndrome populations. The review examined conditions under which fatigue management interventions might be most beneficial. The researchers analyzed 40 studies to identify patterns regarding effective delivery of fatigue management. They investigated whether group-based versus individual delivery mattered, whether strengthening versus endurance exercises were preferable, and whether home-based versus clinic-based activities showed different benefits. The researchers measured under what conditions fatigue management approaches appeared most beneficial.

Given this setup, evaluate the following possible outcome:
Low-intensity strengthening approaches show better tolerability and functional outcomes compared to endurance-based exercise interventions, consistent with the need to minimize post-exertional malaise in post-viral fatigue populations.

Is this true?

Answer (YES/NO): NO